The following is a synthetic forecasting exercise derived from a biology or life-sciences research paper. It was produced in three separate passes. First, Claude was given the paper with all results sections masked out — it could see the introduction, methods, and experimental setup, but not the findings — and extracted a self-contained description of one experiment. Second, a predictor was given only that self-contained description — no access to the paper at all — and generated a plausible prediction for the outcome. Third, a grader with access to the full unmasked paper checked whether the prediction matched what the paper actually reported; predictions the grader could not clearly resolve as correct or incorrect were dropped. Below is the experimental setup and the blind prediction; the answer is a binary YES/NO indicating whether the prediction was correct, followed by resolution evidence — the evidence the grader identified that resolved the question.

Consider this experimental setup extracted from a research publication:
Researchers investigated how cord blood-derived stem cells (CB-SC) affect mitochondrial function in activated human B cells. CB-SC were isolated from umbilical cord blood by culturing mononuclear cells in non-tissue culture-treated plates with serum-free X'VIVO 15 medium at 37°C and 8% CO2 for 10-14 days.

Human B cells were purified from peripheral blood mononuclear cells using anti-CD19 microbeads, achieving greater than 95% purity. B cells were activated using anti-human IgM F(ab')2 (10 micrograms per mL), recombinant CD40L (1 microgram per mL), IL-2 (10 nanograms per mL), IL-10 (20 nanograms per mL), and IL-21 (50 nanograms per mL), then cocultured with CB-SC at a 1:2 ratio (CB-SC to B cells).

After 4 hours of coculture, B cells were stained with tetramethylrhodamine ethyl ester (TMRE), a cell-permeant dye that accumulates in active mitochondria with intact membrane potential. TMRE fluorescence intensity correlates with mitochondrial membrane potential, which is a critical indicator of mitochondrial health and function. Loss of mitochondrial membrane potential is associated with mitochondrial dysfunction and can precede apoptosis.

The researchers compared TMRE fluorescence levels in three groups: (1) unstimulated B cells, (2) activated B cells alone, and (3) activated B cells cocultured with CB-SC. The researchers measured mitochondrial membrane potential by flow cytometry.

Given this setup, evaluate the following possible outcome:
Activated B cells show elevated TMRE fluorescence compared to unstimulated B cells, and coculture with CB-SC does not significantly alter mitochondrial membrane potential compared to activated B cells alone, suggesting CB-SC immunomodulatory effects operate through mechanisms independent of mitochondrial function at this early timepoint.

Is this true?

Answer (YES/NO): NO